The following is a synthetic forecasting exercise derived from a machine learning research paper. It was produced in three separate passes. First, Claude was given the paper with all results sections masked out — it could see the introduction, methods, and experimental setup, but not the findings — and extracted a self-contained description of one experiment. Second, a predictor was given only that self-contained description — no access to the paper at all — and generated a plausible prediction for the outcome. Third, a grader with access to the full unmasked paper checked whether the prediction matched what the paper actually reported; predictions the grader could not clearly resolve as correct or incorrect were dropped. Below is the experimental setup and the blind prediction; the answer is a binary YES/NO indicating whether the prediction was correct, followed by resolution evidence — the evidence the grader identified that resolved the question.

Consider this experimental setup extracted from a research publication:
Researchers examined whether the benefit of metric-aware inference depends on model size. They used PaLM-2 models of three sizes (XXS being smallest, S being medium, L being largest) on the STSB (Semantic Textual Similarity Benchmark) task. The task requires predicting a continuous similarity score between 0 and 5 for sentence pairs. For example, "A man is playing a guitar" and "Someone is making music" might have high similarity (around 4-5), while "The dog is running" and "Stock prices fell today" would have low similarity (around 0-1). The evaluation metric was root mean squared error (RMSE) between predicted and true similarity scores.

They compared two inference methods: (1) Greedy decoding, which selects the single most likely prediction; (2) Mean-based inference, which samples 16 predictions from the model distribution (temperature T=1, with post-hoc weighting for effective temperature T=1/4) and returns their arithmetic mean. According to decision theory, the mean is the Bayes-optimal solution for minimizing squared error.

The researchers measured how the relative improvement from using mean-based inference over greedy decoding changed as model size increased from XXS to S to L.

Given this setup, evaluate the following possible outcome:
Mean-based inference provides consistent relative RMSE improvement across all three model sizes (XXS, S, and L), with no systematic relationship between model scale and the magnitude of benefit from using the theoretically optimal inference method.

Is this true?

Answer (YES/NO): YES